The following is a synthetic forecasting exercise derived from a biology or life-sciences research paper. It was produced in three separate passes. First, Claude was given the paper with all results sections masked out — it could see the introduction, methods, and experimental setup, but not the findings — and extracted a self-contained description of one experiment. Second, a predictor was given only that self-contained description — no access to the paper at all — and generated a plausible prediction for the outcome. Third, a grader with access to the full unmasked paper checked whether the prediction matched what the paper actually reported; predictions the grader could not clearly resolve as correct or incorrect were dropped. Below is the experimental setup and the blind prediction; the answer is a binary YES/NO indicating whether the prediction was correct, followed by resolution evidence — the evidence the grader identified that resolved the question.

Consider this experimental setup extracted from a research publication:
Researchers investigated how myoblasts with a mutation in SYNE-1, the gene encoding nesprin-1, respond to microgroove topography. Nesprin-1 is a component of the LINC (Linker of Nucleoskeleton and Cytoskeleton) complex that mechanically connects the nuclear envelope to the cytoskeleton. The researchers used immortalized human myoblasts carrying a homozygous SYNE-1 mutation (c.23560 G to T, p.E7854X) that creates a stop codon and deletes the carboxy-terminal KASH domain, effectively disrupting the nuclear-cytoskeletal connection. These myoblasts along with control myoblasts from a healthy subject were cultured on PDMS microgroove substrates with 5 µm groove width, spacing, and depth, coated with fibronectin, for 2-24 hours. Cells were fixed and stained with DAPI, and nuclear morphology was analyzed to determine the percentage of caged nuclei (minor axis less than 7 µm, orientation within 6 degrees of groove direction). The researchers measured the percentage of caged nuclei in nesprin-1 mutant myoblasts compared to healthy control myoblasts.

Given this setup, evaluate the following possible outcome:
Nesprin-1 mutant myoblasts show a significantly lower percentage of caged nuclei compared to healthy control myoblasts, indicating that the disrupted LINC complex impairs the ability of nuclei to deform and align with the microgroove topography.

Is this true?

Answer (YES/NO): NO